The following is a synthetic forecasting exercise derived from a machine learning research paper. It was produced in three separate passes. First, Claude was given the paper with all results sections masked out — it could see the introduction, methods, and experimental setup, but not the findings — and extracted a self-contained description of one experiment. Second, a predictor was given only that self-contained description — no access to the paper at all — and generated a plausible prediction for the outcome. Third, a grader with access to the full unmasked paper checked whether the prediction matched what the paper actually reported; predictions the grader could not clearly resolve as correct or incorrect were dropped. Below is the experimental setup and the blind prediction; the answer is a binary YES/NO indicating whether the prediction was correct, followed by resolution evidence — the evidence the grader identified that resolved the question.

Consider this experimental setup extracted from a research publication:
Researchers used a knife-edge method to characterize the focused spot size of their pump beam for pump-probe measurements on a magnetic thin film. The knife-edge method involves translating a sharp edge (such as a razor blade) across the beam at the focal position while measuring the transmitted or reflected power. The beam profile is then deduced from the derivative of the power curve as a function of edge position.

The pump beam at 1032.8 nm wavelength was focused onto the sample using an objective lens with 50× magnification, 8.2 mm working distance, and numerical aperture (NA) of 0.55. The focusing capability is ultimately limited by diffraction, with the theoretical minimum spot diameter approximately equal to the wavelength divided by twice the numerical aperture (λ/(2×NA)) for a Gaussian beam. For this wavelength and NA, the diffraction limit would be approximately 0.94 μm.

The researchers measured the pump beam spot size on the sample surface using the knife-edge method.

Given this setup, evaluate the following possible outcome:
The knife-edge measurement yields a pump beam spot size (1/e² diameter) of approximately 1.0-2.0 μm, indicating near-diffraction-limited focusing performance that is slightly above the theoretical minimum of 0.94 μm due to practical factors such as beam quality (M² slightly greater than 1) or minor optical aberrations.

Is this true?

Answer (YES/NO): NO